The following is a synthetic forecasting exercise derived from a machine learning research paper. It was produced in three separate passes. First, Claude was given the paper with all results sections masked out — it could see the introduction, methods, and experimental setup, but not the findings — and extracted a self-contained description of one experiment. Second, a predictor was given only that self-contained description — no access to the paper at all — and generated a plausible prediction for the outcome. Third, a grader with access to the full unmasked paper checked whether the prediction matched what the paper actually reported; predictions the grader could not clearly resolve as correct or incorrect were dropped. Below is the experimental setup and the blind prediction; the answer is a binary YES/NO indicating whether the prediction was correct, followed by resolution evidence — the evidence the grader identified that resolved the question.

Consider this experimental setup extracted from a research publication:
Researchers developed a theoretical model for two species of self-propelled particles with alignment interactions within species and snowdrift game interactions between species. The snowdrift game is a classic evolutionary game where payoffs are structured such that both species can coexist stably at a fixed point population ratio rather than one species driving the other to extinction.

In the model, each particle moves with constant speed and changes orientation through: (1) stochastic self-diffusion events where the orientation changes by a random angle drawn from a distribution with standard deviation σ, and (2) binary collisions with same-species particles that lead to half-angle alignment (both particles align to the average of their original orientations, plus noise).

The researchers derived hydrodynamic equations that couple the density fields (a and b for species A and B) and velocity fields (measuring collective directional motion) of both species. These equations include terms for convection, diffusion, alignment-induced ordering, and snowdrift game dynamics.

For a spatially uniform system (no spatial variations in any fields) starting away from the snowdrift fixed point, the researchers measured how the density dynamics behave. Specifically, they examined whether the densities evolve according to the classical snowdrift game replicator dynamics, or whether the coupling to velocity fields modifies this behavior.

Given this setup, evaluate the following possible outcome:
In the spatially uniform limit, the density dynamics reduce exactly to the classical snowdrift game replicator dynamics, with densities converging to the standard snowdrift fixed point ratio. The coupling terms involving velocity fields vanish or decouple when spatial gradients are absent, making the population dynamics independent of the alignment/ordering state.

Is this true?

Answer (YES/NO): YES